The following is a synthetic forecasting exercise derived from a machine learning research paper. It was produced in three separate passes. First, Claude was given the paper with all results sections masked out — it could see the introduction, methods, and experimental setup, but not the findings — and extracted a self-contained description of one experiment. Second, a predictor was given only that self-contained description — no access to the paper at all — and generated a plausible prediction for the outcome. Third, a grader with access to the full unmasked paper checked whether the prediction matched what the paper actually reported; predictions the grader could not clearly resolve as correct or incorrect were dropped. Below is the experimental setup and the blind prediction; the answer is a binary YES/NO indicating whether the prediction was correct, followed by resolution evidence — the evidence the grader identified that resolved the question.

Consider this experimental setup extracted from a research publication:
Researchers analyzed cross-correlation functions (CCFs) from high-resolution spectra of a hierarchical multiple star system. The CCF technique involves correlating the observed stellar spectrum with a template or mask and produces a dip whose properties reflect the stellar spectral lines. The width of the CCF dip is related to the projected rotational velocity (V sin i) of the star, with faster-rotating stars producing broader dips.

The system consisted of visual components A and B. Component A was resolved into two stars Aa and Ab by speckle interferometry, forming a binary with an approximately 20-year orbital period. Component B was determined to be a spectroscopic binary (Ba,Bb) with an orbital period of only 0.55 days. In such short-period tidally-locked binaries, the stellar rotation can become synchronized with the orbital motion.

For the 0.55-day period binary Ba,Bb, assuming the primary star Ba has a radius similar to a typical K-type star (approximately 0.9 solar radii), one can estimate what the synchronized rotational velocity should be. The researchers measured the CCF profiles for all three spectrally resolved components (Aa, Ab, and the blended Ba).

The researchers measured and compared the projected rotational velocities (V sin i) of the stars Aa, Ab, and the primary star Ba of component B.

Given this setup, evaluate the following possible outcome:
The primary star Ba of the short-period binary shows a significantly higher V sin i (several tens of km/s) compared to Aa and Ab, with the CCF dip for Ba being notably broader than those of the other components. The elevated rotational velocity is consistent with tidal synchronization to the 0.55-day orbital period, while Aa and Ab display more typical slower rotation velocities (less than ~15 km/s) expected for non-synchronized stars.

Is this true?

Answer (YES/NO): YES